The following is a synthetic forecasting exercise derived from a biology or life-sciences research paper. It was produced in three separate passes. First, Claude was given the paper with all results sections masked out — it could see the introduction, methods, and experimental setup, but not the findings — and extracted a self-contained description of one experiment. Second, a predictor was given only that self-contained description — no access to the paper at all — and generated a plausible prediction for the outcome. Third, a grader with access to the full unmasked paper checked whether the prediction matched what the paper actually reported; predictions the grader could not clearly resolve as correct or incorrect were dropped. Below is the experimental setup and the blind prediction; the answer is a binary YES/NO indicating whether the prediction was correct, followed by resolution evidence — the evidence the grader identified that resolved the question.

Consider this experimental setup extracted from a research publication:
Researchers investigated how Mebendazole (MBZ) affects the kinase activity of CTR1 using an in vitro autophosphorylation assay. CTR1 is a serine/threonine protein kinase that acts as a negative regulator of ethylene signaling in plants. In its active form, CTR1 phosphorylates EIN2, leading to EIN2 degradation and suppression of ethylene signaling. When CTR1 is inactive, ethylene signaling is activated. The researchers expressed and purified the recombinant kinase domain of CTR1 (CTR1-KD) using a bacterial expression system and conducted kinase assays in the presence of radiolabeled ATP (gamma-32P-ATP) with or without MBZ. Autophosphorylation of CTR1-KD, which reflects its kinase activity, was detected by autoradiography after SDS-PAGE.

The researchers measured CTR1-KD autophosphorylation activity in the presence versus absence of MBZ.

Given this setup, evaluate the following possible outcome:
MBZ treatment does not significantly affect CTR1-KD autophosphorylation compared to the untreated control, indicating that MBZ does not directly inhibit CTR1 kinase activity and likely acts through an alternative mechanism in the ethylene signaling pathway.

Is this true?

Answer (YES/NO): NO